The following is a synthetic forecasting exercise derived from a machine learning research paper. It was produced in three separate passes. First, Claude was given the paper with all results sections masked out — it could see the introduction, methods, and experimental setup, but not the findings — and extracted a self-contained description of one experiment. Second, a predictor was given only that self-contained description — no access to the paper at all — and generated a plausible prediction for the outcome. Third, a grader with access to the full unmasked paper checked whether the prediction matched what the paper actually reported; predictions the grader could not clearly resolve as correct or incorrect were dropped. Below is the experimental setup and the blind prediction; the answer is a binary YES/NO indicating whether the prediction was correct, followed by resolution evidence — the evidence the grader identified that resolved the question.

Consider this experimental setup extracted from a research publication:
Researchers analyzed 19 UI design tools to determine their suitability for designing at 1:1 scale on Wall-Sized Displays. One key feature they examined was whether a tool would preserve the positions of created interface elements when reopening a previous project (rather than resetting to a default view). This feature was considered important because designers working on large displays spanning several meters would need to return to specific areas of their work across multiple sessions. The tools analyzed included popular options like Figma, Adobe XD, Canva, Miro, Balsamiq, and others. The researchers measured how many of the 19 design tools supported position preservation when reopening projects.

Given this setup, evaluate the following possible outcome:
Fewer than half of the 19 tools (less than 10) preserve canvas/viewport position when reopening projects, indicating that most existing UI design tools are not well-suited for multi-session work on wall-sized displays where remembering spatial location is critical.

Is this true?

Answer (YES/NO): YES